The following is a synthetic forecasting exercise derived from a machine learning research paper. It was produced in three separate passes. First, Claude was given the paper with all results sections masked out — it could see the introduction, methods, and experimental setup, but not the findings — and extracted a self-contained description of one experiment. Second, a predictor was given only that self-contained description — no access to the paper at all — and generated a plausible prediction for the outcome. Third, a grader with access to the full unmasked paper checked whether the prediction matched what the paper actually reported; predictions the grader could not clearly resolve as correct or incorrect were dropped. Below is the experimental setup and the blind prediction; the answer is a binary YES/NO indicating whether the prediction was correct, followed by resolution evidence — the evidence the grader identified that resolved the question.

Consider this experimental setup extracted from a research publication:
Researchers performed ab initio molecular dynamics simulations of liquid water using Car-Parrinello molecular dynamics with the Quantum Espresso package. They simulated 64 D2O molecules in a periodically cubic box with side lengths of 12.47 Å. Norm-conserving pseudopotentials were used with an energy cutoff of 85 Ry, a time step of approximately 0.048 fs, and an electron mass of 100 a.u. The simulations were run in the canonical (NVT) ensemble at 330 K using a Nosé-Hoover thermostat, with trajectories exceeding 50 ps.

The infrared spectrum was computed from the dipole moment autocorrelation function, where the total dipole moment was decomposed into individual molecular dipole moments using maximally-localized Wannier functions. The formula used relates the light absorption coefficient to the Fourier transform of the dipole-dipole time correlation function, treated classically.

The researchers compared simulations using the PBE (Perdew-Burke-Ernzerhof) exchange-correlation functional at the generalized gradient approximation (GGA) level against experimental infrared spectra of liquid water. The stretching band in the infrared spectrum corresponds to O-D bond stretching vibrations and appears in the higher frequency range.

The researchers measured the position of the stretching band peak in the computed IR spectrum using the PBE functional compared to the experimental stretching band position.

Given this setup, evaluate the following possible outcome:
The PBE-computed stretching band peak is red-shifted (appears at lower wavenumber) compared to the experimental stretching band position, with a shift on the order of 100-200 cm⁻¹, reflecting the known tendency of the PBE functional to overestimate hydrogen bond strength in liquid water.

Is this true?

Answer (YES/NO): NO